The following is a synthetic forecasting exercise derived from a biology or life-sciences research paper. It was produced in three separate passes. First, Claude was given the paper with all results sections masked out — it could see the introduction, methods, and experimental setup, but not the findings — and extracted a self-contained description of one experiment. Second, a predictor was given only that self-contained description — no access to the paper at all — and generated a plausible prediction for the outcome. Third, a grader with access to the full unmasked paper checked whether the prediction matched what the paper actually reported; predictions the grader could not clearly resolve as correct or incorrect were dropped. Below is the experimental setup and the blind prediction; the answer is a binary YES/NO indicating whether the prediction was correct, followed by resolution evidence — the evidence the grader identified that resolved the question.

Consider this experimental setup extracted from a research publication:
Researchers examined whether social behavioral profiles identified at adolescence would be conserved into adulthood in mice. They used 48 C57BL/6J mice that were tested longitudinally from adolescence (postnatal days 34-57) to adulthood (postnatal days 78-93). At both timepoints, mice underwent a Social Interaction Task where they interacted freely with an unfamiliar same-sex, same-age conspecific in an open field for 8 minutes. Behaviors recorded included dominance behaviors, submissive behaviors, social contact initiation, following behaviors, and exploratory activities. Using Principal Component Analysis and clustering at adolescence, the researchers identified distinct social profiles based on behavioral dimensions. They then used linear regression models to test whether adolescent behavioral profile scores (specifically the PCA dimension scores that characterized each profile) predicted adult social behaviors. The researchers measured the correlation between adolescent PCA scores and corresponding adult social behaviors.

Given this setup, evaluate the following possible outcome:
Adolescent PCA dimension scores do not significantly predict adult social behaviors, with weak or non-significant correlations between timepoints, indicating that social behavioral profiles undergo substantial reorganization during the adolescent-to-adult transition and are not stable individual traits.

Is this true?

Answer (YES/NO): NO